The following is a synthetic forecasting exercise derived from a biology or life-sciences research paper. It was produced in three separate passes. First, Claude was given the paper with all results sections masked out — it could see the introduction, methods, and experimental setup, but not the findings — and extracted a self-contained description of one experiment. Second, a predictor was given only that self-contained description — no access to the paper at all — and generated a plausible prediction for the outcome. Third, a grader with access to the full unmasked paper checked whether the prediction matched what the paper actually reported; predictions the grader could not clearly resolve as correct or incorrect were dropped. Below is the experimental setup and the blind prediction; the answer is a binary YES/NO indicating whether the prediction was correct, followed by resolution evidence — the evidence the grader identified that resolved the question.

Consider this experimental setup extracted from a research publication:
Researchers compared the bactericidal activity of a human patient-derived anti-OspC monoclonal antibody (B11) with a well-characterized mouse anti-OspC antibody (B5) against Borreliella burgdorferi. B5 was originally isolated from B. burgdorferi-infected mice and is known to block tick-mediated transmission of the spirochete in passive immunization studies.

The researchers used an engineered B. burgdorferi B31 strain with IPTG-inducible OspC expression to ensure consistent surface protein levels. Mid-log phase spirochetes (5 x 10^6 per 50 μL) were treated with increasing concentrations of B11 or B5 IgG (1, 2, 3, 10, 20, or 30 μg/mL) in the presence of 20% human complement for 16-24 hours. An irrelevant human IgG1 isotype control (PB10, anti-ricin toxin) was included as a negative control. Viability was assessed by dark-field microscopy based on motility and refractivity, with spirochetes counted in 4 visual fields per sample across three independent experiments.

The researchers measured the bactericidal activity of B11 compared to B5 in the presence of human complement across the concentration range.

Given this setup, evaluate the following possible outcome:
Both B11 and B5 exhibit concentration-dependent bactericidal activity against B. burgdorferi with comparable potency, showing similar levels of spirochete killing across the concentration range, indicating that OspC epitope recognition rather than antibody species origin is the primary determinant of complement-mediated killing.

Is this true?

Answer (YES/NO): YES